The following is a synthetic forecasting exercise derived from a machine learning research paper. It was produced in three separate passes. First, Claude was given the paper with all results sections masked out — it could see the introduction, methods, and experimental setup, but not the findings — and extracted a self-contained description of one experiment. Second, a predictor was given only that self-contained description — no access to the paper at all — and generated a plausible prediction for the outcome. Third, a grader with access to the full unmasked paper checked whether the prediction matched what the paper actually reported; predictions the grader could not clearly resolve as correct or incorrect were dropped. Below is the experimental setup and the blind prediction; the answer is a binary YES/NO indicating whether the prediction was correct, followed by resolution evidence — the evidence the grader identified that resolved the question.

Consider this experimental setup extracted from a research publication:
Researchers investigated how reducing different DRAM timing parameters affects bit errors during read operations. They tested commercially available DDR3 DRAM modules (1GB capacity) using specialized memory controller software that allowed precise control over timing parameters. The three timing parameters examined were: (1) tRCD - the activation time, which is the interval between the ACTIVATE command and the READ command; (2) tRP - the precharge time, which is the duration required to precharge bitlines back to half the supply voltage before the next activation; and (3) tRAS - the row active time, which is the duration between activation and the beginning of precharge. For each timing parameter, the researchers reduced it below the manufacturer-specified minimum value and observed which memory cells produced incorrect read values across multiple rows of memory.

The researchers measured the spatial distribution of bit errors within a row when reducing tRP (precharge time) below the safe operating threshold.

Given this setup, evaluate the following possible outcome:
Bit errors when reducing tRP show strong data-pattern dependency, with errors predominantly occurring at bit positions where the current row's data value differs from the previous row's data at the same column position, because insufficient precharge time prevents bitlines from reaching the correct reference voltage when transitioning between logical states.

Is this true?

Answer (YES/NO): NO